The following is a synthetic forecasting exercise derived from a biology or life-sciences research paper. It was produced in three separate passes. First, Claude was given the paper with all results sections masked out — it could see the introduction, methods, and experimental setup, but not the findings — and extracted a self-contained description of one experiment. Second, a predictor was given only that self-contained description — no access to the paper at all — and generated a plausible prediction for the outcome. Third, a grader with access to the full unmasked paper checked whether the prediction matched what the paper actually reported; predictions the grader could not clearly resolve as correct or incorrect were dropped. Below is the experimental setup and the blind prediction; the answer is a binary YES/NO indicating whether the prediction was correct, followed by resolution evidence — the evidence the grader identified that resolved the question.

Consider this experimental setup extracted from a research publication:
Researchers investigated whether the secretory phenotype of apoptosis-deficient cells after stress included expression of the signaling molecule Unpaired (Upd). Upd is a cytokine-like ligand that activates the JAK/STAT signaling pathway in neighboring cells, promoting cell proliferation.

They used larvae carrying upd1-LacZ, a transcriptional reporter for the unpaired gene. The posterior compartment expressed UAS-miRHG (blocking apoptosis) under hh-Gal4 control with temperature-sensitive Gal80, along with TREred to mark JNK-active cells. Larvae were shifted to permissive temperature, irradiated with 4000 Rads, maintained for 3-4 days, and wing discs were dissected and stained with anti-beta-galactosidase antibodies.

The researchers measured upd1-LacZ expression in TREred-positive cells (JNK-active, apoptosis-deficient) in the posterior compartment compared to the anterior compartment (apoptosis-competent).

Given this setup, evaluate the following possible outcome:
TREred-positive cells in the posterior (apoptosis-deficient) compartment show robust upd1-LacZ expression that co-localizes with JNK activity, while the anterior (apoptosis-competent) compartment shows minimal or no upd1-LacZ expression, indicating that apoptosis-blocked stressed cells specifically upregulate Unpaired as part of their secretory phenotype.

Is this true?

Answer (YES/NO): NO